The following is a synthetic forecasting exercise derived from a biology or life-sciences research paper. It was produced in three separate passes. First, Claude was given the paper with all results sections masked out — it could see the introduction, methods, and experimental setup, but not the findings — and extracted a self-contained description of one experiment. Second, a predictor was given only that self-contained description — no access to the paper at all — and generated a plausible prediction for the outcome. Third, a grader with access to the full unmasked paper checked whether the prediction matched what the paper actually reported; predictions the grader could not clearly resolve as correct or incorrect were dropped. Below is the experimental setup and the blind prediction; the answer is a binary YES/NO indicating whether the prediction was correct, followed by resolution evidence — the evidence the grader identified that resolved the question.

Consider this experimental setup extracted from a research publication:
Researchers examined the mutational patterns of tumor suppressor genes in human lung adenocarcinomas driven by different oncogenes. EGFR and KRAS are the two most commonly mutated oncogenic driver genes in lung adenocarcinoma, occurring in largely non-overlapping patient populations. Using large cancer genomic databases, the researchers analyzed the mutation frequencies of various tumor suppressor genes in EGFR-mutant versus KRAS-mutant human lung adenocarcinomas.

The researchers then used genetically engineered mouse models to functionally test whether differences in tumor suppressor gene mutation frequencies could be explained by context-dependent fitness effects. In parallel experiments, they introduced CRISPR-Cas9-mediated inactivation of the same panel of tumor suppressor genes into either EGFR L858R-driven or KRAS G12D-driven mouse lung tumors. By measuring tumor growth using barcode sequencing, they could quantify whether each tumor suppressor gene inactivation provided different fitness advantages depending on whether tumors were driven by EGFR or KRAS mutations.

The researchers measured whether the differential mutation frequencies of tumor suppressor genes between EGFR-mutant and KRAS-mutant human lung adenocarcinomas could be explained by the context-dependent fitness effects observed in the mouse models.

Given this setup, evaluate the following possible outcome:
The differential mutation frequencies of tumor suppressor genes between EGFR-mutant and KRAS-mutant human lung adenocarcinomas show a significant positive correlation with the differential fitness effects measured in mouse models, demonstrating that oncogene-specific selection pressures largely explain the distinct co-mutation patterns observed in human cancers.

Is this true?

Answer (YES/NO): YES